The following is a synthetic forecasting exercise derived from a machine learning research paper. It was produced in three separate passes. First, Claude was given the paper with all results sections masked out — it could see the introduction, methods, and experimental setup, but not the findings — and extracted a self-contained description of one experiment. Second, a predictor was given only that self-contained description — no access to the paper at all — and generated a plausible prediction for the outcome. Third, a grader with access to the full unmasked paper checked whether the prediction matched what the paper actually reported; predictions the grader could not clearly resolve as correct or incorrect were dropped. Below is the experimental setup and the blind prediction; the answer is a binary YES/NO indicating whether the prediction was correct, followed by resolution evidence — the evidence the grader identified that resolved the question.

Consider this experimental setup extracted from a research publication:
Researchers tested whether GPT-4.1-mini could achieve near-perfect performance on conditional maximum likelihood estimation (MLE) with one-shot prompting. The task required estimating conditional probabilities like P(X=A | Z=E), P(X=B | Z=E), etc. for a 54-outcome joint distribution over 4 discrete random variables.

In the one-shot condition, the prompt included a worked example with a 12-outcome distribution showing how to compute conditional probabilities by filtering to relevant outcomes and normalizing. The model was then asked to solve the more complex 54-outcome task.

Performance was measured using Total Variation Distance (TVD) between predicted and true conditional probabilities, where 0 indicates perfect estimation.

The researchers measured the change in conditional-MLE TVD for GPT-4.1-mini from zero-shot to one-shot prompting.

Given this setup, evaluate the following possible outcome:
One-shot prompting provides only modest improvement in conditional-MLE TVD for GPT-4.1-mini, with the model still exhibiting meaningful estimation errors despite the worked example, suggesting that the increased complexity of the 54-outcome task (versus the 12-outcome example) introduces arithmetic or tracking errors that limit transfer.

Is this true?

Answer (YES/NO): NO